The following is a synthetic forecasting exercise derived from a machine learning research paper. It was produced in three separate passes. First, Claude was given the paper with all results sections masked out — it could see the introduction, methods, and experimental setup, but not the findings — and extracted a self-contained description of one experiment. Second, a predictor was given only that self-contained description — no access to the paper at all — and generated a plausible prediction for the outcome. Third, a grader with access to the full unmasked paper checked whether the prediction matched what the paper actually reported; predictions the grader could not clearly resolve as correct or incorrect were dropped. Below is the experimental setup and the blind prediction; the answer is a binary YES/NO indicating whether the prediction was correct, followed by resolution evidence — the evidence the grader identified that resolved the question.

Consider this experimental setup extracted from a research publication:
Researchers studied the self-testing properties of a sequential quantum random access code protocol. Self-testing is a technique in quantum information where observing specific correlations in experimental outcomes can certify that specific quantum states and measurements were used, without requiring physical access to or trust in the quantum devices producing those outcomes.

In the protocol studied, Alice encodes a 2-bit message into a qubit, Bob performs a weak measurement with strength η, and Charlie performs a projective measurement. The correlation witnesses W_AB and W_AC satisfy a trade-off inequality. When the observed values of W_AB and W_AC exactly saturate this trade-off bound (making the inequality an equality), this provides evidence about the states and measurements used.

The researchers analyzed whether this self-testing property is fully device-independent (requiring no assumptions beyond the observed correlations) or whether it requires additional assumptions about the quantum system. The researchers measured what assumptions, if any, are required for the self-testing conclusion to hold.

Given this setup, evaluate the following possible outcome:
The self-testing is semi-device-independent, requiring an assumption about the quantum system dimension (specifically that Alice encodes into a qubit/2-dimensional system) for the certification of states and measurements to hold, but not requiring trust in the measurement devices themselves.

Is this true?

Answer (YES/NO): YES